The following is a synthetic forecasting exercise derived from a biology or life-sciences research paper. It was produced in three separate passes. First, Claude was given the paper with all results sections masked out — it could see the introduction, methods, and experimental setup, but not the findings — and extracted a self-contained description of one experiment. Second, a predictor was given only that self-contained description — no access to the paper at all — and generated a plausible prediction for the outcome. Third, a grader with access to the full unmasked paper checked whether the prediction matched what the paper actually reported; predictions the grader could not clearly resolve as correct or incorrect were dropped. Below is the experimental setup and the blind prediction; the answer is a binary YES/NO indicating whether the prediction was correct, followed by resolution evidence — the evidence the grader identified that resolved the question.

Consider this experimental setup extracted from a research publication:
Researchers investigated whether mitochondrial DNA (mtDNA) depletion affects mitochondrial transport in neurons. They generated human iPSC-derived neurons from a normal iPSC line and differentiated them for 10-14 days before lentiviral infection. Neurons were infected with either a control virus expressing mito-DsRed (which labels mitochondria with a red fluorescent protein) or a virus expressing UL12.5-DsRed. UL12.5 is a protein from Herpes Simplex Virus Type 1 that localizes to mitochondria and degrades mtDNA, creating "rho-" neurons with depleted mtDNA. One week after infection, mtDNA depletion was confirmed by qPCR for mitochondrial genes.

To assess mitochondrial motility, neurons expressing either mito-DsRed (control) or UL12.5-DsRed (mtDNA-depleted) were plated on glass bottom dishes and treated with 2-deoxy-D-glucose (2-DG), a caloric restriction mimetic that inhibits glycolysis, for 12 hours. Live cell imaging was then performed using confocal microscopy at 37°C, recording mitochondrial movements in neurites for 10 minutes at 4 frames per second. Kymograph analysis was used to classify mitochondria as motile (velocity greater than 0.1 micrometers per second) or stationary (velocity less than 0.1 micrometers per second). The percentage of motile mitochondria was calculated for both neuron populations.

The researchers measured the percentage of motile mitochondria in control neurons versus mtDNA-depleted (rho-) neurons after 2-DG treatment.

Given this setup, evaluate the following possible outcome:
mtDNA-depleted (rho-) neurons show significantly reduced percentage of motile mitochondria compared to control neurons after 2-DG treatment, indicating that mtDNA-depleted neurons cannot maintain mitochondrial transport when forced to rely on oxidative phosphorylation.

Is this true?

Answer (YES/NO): NO